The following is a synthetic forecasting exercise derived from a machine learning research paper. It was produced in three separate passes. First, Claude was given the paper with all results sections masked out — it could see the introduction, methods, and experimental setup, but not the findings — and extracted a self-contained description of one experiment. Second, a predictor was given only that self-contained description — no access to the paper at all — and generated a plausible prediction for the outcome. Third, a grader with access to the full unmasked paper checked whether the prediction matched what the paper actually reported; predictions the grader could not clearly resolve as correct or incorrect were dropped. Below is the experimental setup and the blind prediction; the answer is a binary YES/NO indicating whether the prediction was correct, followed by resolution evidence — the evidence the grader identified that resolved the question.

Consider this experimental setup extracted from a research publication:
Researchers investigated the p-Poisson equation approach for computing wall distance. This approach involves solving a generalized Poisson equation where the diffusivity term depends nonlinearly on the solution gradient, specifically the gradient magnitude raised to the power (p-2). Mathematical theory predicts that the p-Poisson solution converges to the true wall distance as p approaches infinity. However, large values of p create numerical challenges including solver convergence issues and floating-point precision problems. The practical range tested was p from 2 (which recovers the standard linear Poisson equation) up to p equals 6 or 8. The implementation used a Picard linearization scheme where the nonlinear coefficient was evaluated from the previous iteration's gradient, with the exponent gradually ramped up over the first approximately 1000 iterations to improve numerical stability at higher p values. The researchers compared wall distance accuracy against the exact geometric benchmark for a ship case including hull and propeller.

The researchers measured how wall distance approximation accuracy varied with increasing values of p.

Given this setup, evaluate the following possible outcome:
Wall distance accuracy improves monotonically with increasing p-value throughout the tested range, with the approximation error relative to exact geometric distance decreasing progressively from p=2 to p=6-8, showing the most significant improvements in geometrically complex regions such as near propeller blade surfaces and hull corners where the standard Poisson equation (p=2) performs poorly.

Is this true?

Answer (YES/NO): NO